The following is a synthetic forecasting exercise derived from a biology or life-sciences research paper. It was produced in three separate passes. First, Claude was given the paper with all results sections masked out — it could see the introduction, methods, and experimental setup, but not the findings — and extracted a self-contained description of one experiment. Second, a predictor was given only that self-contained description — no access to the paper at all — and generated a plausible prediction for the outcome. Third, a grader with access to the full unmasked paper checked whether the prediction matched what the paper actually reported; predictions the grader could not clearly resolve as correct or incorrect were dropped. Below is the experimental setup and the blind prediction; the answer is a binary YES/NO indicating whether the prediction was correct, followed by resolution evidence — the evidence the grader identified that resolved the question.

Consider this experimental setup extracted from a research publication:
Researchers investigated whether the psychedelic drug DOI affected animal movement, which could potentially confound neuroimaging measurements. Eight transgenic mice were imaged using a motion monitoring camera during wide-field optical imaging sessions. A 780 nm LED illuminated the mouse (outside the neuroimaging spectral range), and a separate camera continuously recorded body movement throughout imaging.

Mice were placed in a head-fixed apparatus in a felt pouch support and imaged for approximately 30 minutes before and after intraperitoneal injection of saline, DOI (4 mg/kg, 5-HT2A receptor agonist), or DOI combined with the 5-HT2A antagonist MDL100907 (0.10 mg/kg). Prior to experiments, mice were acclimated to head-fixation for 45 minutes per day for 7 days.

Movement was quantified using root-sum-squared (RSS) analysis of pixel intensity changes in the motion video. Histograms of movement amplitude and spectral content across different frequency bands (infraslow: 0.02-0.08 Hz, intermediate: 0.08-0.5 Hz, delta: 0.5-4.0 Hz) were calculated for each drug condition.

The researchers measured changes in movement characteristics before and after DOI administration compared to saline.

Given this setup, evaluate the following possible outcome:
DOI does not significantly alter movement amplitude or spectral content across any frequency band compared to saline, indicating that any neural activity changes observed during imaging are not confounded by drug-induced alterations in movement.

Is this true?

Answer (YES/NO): YES